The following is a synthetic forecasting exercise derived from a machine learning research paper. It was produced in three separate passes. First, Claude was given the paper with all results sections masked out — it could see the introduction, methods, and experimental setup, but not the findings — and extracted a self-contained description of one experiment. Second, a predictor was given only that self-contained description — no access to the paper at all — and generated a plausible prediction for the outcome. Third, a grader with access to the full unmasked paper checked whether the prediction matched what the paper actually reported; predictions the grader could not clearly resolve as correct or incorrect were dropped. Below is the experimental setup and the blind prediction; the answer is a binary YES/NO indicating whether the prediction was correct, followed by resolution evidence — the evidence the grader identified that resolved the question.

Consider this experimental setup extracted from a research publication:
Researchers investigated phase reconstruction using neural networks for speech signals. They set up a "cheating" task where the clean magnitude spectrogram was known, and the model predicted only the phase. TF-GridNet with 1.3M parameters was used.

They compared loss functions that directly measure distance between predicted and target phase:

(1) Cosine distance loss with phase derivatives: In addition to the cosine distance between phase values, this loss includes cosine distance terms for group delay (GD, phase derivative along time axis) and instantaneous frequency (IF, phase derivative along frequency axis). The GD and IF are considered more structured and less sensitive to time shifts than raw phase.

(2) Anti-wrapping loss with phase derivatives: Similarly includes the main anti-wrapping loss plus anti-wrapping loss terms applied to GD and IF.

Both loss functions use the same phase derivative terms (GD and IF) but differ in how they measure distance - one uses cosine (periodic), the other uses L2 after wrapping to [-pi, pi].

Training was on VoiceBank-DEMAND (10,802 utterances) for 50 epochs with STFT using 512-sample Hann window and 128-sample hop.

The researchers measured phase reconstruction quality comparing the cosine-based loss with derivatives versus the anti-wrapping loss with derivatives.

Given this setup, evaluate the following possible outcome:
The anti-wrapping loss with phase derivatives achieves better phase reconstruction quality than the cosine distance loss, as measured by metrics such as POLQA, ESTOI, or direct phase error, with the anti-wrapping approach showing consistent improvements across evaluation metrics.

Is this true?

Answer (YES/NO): NO